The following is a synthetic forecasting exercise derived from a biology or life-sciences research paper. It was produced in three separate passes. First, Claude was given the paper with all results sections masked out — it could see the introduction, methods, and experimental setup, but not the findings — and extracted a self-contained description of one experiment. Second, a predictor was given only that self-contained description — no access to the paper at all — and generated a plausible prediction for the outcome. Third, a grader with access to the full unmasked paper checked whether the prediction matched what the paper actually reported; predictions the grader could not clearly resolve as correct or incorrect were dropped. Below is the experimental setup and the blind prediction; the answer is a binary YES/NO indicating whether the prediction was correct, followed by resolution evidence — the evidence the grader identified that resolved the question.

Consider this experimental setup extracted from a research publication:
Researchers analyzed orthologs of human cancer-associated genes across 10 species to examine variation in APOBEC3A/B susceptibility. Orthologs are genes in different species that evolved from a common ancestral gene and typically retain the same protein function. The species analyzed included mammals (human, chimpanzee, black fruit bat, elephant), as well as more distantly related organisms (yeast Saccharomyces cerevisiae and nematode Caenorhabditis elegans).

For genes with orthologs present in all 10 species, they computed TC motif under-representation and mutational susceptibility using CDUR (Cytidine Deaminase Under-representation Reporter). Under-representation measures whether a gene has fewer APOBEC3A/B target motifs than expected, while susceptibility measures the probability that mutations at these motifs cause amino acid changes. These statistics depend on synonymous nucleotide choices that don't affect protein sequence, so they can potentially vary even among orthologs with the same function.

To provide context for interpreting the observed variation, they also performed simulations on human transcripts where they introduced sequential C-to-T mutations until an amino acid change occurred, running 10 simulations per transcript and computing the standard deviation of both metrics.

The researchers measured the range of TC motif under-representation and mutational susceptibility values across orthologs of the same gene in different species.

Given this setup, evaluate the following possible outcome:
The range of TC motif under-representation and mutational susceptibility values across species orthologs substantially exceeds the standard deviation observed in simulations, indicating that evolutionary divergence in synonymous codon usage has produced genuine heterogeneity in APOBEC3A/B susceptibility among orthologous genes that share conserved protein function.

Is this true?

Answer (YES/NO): YES